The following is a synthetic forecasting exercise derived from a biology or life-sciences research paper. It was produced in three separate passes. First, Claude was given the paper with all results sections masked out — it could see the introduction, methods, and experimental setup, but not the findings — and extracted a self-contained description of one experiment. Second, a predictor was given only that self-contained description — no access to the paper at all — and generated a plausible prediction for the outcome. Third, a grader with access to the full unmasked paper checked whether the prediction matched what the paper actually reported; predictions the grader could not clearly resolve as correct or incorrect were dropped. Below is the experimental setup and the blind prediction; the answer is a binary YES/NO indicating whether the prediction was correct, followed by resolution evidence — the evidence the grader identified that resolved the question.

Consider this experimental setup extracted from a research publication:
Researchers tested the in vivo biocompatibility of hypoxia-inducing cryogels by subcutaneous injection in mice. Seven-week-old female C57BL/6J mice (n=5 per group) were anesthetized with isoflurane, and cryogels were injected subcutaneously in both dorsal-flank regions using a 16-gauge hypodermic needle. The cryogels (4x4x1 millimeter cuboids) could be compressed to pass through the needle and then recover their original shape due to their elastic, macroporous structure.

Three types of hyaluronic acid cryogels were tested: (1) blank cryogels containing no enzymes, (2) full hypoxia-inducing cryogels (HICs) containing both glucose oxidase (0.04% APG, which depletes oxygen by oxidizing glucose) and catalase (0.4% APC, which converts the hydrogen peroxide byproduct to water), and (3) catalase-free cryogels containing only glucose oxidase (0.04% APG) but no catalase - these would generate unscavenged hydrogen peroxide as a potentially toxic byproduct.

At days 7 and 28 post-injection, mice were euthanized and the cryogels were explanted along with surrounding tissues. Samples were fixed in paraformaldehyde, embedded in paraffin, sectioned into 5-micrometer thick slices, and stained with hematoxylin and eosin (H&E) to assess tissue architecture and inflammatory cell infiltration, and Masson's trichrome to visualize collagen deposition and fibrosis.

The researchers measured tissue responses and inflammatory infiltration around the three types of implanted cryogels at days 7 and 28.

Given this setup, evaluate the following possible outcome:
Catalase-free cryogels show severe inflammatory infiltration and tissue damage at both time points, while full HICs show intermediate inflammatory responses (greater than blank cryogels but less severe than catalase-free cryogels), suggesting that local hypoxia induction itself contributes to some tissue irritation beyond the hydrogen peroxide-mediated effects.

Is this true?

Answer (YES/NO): NO